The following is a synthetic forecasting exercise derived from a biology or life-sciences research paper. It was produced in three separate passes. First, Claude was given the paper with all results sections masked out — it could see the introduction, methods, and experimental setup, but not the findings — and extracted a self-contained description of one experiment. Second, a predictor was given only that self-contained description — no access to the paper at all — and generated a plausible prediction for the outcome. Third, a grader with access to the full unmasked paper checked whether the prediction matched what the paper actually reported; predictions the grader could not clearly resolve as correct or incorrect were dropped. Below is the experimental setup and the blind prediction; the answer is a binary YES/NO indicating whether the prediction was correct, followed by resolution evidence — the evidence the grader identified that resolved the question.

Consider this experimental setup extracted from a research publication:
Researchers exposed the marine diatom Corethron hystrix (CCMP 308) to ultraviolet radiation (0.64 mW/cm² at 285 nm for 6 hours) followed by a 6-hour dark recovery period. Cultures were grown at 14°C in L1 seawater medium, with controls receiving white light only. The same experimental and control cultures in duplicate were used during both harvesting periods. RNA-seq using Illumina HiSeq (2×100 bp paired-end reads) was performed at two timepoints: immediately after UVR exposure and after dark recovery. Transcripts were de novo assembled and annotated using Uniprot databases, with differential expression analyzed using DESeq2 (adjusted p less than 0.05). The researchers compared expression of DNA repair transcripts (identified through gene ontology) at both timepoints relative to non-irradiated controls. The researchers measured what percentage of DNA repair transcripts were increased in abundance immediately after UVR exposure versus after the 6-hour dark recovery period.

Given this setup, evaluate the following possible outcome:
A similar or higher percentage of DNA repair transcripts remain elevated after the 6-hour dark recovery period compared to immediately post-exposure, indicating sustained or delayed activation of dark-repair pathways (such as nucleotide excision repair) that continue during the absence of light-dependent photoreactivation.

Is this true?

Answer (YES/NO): YES